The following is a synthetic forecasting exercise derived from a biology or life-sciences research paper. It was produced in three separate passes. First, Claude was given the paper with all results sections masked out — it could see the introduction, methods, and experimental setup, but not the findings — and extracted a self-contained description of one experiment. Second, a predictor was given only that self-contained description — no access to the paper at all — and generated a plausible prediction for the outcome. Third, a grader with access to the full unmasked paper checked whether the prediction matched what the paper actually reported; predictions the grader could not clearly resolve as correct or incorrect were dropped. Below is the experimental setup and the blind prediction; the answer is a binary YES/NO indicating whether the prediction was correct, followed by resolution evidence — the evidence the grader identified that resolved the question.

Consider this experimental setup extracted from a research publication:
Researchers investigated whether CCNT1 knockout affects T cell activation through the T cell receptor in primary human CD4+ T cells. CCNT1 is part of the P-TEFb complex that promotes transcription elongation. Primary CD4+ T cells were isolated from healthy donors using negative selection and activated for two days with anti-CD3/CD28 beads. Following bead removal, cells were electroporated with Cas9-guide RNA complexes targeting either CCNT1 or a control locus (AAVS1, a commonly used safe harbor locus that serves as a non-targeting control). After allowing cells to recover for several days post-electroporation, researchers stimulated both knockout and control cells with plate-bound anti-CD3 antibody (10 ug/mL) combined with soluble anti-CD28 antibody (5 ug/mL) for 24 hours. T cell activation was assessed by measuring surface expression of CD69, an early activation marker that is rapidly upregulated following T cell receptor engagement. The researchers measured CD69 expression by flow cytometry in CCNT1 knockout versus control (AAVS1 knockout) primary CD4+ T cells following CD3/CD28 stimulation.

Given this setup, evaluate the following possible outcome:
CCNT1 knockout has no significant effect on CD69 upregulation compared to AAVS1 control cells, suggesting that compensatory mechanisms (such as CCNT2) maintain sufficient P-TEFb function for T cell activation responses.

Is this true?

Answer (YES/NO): YES